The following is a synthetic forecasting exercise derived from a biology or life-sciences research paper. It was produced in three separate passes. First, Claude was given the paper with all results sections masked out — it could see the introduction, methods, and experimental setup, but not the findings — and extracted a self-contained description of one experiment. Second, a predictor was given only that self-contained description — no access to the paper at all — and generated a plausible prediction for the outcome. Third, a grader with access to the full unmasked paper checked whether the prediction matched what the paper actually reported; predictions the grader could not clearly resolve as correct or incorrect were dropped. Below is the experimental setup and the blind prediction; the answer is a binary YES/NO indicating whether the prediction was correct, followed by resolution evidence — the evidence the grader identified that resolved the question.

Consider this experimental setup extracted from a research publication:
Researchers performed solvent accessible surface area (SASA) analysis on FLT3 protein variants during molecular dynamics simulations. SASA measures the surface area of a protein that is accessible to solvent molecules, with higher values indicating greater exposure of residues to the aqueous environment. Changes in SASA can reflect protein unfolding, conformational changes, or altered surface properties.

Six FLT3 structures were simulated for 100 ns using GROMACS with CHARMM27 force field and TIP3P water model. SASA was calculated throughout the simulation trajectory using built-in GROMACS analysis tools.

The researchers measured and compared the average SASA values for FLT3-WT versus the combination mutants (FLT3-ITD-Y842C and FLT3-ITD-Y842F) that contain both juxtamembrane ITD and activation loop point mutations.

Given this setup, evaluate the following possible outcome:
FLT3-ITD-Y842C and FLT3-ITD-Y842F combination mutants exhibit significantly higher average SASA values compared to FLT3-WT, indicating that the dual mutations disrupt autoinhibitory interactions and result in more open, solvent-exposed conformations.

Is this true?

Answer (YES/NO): YES